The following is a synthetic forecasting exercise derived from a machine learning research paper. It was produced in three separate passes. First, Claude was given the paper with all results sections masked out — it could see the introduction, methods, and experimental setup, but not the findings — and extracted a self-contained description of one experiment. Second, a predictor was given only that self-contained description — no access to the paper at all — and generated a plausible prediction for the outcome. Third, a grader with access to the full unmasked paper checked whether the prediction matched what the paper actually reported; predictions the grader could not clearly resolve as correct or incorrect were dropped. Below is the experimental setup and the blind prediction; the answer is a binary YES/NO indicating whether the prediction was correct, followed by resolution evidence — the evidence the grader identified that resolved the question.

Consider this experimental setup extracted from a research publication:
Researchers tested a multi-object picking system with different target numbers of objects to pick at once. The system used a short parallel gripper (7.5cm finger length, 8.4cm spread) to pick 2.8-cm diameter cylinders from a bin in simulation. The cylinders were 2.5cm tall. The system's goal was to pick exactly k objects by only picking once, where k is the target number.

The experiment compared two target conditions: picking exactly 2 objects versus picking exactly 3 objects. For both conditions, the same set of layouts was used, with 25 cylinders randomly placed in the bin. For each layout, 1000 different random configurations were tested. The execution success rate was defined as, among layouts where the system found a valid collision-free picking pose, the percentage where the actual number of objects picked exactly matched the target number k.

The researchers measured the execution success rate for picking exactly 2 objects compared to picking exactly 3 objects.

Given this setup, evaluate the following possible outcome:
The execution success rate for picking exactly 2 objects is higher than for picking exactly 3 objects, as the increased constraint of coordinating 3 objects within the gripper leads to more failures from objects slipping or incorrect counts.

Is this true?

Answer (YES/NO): YES